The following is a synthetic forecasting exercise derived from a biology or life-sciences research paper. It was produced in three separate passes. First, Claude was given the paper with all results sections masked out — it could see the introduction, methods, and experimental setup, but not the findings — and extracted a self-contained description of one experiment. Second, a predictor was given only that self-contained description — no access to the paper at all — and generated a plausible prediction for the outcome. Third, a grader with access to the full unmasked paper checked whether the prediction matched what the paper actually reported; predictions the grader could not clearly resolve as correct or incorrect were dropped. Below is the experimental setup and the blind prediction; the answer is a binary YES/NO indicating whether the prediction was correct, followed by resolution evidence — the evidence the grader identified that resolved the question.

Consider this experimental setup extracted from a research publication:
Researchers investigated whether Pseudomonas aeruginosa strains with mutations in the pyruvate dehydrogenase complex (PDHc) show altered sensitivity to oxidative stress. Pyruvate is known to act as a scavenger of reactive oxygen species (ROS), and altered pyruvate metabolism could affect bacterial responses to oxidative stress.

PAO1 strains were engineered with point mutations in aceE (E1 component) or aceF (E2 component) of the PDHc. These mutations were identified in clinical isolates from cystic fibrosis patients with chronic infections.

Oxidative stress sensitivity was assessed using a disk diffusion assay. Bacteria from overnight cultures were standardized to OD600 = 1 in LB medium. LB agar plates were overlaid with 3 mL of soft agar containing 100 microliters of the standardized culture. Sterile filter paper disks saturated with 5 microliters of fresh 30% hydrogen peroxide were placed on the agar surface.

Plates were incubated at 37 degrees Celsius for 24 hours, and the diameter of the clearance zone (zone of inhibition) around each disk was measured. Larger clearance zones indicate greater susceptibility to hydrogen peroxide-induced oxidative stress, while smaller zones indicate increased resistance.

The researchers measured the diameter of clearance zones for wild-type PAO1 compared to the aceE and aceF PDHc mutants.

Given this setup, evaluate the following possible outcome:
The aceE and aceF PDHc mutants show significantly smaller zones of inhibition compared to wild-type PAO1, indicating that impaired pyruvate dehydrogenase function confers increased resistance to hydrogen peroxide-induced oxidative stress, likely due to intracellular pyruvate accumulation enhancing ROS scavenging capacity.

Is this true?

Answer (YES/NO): NO